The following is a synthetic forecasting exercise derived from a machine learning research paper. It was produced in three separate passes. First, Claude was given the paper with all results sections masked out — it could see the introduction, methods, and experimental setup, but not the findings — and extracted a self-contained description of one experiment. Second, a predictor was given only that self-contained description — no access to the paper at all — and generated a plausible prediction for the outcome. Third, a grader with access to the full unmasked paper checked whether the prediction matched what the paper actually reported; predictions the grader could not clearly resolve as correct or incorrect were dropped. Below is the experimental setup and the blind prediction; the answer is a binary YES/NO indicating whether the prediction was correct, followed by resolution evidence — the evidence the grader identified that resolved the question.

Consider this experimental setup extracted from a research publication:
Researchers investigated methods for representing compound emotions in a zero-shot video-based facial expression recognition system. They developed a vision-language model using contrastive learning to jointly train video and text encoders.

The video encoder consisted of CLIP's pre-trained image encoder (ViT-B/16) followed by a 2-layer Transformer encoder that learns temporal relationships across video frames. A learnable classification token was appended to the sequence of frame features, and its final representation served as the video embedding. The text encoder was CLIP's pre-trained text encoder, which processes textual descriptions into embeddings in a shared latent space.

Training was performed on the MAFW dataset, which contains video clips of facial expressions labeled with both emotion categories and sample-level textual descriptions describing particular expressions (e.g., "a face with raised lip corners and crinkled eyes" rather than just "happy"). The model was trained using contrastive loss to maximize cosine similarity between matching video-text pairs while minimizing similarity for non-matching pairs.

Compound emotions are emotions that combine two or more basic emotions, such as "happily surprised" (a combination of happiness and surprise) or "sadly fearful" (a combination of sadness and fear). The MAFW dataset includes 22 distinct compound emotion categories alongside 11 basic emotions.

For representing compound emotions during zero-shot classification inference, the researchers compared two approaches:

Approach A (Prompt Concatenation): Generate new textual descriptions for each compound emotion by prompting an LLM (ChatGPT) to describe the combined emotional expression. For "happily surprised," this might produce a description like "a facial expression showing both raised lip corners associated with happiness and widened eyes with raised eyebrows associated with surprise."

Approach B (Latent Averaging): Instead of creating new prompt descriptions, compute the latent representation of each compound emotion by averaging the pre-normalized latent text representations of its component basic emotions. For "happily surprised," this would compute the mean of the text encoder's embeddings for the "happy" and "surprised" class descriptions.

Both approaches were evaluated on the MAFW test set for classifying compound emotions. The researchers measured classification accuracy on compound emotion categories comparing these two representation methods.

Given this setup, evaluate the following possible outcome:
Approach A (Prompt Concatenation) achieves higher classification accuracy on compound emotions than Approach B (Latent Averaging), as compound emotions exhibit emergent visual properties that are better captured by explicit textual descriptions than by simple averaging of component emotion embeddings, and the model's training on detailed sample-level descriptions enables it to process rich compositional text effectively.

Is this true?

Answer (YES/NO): NO